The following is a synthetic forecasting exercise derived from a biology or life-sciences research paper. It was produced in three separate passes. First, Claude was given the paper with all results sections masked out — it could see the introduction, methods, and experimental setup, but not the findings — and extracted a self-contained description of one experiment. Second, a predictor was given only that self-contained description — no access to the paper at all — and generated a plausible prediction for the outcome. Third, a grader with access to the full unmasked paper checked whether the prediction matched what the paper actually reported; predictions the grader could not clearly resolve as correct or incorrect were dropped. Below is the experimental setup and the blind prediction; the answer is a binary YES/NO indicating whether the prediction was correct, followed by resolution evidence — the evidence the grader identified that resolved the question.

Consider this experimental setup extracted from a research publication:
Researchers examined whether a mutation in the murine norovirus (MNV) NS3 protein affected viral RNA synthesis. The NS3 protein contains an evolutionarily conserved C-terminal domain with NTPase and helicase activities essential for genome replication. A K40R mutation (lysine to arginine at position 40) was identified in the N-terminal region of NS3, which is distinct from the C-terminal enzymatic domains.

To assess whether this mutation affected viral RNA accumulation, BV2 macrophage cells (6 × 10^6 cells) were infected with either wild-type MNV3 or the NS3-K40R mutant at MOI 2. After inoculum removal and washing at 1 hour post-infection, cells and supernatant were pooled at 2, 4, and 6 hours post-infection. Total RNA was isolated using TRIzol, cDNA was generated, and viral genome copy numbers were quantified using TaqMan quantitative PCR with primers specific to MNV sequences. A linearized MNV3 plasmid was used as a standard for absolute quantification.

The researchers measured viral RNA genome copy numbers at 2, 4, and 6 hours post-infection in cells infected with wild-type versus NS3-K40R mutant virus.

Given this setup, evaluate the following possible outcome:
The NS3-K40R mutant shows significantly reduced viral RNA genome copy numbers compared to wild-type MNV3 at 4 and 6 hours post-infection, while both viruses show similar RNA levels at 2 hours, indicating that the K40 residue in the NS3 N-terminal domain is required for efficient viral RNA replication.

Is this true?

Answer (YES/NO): NO